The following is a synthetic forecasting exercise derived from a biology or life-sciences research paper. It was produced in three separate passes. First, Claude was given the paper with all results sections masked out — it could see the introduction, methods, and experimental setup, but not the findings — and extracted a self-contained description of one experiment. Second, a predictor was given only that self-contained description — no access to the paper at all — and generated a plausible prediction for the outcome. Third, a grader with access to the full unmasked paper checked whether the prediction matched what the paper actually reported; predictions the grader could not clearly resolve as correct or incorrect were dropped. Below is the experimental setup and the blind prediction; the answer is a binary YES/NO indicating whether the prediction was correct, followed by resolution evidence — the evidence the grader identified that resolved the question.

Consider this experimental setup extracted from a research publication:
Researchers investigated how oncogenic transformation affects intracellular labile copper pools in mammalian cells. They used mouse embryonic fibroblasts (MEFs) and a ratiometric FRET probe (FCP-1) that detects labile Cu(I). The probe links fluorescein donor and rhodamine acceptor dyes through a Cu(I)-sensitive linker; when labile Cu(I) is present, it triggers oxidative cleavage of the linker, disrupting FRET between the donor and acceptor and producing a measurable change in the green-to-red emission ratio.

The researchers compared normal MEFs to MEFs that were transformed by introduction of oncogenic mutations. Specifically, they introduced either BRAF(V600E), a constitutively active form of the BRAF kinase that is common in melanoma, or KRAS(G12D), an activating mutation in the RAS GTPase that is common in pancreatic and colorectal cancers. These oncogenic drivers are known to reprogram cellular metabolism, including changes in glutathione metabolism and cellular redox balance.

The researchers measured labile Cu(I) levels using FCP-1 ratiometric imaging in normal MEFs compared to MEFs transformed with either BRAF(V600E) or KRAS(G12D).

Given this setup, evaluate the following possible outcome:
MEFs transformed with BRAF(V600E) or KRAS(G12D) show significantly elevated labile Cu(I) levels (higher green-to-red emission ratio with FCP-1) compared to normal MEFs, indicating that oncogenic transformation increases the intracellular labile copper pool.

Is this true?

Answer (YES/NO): NO